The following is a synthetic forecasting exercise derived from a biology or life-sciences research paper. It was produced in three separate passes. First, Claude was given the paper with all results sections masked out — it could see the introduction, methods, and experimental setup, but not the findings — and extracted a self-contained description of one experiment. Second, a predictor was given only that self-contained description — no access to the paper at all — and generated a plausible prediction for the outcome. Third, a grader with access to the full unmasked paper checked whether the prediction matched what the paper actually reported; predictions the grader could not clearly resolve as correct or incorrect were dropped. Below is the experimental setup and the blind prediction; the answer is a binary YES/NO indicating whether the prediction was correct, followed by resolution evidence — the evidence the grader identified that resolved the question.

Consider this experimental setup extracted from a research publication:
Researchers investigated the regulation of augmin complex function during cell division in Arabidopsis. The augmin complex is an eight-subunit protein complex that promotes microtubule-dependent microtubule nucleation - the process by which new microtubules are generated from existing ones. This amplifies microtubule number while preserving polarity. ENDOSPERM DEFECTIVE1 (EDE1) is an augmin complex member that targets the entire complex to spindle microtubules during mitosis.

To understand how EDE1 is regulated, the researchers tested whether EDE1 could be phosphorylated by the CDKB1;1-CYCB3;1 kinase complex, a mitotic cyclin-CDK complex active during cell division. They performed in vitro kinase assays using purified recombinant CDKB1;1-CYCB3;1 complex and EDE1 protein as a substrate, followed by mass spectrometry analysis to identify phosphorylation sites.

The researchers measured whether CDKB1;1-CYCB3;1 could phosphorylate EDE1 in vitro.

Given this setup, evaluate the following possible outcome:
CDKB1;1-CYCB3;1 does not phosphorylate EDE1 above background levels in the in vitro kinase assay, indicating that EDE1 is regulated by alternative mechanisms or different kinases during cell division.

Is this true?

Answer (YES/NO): NO